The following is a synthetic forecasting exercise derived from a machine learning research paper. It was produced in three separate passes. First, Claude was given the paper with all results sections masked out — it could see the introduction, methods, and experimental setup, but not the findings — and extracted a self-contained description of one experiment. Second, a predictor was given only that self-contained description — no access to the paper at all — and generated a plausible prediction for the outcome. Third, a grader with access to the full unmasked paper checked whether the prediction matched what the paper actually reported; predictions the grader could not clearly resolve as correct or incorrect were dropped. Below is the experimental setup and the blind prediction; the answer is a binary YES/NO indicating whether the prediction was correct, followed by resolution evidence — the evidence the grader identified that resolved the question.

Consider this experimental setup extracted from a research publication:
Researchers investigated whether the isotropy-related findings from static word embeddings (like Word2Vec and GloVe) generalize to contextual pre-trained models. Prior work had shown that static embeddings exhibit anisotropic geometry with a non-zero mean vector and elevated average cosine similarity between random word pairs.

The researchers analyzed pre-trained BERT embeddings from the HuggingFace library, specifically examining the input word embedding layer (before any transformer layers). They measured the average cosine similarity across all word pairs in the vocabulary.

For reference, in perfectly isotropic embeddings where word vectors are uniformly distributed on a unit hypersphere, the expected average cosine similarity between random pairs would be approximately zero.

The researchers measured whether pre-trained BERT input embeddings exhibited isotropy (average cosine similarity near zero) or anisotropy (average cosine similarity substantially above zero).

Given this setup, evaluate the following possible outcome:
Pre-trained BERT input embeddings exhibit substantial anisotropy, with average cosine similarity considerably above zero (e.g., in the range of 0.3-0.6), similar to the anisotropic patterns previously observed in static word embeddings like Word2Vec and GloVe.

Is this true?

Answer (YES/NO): YES